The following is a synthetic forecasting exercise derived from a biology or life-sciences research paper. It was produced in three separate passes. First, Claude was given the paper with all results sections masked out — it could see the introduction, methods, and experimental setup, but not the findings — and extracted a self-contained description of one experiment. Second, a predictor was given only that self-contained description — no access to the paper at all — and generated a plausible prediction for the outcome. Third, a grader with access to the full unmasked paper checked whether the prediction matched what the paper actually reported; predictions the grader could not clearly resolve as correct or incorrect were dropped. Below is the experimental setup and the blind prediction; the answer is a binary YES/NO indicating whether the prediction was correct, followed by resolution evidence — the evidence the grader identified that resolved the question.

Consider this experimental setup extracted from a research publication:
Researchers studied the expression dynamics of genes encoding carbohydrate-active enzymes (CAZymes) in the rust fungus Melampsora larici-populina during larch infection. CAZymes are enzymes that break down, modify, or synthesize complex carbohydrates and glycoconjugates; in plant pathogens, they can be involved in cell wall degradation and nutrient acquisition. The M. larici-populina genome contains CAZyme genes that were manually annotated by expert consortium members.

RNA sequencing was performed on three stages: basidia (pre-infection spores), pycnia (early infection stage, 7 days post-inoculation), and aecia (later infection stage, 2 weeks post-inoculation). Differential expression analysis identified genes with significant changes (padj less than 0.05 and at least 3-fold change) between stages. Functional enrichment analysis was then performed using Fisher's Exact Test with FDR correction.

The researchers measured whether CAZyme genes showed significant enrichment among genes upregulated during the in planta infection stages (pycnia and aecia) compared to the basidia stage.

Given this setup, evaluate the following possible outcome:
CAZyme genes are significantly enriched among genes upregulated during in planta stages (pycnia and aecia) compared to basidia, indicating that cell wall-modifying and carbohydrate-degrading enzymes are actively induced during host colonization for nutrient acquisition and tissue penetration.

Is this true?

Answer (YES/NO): NO